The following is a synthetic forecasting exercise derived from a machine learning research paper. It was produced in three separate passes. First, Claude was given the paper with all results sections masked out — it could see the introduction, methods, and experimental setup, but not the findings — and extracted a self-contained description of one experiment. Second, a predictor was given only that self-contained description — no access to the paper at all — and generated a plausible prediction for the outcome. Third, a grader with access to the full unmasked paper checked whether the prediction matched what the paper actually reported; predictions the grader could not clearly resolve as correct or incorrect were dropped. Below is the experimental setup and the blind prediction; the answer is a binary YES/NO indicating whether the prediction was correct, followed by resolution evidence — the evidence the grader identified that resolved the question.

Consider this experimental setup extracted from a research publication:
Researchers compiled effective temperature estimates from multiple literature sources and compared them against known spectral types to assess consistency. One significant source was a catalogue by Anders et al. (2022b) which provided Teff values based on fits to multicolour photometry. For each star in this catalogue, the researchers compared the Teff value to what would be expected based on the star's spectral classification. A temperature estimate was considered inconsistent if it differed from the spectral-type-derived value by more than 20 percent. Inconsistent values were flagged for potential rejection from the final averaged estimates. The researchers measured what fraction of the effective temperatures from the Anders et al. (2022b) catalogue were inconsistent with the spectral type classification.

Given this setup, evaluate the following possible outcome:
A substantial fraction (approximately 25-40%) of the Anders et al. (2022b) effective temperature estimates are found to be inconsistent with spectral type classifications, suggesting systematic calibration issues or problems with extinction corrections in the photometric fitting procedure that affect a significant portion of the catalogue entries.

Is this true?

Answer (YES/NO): NO